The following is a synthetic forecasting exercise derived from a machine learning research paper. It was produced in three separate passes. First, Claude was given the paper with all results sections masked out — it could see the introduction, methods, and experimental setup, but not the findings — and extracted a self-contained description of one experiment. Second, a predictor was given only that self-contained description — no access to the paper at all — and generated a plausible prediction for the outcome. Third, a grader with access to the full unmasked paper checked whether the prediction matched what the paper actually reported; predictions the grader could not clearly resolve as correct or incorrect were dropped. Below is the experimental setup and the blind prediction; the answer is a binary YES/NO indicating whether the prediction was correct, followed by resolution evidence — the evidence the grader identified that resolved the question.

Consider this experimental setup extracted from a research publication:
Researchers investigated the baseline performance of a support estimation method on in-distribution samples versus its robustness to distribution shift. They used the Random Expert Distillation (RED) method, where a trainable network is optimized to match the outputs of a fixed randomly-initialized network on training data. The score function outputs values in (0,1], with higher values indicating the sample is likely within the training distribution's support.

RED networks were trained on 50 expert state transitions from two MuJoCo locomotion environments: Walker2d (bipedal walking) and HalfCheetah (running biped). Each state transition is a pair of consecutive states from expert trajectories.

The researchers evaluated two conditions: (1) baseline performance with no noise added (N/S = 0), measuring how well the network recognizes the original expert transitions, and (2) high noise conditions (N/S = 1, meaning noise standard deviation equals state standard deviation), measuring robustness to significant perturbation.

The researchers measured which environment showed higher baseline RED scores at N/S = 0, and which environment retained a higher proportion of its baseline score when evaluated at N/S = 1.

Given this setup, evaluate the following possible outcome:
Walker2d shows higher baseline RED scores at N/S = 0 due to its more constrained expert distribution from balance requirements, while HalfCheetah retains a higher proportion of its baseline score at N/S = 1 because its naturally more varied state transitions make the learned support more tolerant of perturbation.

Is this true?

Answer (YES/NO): NO